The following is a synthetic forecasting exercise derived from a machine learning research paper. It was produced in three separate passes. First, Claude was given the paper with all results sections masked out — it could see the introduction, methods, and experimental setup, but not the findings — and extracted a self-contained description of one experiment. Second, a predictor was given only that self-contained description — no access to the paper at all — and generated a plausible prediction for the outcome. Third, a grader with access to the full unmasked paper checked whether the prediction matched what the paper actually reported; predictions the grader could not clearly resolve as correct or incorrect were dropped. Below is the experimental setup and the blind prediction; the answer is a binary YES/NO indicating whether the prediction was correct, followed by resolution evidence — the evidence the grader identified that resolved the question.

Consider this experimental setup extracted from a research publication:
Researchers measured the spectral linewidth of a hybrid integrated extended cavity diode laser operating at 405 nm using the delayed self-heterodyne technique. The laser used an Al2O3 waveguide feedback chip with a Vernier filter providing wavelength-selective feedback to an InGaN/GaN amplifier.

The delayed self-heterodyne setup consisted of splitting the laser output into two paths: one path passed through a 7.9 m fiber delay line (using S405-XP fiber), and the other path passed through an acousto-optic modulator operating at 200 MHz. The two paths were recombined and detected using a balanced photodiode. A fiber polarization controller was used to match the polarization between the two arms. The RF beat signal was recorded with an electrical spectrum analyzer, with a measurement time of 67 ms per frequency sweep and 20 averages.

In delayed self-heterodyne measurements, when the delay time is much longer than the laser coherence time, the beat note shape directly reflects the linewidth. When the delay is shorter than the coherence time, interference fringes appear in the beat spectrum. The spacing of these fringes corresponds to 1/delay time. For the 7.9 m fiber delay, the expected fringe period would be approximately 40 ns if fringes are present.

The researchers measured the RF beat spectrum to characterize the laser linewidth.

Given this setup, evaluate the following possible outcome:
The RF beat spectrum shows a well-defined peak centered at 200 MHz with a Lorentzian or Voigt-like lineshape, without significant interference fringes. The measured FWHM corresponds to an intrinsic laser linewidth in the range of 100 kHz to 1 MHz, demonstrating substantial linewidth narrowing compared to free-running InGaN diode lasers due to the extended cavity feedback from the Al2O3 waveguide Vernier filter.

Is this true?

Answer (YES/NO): NO